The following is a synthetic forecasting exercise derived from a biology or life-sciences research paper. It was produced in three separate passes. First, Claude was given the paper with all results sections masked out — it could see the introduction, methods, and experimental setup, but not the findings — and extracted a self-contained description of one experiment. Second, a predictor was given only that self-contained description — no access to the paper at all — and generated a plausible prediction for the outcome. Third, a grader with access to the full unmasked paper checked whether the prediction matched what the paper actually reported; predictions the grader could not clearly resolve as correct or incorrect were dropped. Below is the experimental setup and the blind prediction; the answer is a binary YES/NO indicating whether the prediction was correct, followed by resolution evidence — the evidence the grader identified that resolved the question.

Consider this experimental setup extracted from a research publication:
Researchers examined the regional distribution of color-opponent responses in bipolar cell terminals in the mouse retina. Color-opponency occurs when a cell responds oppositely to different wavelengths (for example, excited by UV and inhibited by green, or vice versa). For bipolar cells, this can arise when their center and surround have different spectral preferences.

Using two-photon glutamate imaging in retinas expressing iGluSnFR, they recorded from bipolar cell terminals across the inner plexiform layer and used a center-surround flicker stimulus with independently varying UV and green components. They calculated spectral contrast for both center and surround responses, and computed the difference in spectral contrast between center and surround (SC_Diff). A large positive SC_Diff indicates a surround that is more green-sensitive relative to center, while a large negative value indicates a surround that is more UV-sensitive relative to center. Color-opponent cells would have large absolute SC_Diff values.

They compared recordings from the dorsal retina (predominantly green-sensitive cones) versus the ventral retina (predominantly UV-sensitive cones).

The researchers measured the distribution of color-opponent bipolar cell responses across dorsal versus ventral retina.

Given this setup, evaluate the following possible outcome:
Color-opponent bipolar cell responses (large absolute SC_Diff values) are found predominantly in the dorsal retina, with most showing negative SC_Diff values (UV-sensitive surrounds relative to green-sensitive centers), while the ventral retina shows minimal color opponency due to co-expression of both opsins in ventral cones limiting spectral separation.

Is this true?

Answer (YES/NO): NO